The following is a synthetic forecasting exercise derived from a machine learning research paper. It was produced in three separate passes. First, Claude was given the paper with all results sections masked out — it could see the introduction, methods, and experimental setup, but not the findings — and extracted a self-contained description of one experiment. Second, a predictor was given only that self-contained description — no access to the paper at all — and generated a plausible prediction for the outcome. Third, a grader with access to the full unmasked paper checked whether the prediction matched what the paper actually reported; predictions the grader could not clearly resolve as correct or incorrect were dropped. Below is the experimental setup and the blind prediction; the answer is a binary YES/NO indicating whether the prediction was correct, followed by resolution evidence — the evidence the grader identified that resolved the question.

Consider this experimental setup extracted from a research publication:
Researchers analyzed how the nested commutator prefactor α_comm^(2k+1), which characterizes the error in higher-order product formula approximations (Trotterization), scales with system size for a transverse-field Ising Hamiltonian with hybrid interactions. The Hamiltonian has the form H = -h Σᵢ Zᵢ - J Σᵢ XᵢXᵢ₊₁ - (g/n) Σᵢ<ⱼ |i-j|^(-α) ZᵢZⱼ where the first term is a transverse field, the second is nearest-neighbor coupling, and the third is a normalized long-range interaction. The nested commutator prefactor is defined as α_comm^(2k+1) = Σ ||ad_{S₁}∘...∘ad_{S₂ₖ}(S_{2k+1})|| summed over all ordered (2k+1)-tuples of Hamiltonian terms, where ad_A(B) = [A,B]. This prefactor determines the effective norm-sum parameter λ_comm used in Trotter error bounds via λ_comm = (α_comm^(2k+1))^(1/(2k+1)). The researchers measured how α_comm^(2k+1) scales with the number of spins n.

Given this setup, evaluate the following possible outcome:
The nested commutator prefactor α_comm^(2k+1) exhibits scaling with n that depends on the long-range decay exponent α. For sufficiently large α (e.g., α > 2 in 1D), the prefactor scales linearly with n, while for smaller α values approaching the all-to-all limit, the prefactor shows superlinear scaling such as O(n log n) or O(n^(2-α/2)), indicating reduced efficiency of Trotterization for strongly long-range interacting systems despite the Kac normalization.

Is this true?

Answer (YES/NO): NO